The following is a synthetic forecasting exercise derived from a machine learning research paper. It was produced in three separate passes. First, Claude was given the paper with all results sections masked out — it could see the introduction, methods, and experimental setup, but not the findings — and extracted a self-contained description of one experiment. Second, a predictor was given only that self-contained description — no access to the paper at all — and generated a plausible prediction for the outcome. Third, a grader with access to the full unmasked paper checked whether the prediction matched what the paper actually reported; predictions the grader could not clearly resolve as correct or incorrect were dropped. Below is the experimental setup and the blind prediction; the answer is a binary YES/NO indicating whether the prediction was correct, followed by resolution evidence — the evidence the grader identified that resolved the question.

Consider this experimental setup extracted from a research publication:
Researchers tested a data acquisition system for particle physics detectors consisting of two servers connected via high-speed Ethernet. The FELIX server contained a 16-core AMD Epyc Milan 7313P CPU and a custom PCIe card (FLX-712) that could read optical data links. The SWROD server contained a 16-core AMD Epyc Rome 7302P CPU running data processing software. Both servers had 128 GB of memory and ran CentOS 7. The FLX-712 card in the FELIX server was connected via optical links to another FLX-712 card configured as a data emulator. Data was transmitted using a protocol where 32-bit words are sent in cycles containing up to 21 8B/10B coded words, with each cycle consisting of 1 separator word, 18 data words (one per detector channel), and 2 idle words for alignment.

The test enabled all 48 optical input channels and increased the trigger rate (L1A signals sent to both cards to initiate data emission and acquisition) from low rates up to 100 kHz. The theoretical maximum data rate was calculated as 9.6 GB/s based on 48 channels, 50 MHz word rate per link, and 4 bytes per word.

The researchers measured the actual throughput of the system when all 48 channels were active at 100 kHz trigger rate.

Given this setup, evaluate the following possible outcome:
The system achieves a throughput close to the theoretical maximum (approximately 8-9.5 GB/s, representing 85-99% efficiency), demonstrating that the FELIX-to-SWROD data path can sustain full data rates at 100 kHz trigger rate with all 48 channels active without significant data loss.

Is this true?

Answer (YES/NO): YES